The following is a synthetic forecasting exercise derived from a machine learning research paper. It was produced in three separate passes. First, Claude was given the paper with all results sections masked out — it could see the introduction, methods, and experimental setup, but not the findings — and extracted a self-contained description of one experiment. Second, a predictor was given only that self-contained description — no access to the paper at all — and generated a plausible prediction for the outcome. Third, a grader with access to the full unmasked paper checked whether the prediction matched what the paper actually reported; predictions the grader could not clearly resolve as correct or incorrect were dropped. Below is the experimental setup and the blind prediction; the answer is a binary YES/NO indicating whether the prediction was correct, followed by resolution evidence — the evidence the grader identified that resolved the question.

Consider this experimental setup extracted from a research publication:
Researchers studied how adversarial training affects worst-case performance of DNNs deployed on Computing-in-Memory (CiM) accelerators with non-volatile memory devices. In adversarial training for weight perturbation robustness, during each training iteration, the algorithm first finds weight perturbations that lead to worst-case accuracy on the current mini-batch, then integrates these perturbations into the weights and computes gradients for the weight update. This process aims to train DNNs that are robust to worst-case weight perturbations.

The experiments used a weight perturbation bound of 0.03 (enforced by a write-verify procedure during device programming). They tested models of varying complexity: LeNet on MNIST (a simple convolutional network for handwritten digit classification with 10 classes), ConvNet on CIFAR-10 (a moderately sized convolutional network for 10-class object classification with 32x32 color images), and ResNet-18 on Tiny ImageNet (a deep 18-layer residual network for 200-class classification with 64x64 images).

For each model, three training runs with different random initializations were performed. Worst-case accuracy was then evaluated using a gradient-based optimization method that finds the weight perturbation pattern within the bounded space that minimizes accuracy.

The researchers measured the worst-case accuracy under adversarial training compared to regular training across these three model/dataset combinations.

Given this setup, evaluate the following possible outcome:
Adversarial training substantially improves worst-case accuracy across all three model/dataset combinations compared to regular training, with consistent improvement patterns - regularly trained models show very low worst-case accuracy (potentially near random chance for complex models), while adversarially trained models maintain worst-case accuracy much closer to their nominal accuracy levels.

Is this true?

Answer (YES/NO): NO